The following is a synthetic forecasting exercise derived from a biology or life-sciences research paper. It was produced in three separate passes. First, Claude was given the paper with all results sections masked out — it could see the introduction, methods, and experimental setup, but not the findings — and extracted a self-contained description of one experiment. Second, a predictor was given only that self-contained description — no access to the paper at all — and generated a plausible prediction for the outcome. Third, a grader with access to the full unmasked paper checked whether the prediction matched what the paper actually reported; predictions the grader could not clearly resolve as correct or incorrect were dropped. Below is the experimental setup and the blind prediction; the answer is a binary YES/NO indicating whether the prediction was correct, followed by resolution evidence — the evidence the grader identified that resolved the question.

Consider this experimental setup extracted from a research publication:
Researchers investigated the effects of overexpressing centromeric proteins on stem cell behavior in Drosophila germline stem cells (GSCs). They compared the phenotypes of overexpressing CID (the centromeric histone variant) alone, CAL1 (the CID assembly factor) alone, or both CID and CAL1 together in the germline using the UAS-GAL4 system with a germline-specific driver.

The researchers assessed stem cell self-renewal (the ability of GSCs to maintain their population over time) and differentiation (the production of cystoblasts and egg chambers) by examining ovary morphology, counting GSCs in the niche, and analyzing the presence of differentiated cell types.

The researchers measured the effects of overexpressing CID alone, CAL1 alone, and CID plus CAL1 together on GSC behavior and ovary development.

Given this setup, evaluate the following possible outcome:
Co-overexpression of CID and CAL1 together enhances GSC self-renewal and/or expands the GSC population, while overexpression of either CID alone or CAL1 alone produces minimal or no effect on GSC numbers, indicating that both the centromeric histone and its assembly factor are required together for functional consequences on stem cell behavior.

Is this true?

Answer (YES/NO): NO